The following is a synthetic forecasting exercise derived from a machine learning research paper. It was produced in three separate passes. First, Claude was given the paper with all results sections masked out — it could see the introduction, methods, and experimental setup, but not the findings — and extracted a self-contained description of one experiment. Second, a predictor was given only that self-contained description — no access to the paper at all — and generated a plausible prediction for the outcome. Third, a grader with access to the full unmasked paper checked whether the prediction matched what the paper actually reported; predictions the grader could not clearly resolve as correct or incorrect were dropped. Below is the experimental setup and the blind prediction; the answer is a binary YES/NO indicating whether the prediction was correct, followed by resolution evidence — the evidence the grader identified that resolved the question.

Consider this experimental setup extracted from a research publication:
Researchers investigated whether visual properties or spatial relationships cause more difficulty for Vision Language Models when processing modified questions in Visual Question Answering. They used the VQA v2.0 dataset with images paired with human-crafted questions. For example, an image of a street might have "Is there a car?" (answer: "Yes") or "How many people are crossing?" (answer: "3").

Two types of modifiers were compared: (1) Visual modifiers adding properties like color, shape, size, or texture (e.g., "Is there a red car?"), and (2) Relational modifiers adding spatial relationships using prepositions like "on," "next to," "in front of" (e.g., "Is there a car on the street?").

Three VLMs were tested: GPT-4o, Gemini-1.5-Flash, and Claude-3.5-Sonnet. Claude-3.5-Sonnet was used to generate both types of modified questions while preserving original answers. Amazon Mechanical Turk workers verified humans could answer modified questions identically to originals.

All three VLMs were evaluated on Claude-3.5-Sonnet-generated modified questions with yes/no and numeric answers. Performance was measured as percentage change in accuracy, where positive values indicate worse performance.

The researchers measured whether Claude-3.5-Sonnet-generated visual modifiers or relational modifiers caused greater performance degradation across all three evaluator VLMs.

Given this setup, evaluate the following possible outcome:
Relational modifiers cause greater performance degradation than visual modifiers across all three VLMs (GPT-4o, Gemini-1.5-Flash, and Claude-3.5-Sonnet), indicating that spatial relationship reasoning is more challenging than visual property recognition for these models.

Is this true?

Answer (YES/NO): YES